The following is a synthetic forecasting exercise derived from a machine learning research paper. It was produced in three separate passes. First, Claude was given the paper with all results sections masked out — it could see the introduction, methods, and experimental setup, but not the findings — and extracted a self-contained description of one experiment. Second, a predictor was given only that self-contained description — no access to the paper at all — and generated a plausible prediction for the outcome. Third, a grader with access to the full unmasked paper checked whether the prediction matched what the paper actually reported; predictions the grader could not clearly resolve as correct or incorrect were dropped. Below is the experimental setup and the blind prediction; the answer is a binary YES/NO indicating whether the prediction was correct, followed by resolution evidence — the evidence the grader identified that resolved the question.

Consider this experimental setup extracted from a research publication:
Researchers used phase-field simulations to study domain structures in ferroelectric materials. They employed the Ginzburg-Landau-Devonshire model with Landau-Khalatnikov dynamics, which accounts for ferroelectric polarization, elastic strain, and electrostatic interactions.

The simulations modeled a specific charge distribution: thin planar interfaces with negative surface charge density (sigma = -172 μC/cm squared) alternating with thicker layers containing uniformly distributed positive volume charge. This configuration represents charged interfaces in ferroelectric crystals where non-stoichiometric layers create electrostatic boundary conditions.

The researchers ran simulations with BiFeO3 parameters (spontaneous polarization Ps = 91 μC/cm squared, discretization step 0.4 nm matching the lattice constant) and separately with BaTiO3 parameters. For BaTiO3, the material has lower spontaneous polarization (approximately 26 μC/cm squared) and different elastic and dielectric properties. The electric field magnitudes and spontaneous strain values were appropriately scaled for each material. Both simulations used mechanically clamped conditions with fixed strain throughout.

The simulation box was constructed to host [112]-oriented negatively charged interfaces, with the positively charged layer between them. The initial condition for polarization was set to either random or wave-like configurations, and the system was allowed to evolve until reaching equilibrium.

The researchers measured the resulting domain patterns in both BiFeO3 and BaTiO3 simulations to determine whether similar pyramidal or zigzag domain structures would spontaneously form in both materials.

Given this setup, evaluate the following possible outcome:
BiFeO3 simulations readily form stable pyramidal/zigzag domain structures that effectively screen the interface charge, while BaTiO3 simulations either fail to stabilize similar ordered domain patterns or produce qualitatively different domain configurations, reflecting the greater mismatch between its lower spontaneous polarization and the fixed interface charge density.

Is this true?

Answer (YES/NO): NO